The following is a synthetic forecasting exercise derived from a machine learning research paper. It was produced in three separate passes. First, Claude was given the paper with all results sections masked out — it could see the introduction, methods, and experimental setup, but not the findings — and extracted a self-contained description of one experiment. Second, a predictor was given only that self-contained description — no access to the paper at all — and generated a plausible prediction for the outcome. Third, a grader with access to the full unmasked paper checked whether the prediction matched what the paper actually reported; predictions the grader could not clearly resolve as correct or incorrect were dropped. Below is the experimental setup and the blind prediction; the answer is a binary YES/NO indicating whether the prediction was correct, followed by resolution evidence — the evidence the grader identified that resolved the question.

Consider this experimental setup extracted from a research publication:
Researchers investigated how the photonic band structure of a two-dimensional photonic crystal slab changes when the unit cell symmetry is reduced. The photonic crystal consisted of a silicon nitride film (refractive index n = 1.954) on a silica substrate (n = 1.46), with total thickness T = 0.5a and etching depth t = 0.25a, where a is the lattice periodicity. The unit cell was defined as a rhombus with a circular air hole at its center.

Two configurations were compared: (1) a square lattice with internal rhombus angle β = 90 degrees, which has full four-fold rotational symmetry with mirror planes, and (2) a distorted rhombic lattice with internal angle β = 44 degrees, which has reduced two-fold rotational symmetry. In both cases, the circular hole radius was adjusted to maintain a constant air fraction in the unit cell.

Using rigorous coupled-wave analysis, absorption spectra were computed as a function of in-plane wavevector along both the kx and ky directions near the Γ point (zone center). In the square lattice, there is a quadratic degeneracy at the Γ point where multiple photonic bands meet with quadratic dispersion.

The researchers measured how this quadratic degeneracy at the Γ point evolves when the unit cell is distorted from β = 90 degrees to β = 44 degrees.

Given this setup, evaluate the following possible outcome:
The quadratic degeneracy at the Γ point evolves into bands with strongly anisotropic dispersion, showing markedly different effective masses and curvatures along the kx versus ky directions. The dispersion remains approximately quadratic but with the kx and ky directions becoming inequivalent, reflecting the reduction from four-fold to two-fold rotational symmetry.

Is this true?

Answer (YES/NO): NO